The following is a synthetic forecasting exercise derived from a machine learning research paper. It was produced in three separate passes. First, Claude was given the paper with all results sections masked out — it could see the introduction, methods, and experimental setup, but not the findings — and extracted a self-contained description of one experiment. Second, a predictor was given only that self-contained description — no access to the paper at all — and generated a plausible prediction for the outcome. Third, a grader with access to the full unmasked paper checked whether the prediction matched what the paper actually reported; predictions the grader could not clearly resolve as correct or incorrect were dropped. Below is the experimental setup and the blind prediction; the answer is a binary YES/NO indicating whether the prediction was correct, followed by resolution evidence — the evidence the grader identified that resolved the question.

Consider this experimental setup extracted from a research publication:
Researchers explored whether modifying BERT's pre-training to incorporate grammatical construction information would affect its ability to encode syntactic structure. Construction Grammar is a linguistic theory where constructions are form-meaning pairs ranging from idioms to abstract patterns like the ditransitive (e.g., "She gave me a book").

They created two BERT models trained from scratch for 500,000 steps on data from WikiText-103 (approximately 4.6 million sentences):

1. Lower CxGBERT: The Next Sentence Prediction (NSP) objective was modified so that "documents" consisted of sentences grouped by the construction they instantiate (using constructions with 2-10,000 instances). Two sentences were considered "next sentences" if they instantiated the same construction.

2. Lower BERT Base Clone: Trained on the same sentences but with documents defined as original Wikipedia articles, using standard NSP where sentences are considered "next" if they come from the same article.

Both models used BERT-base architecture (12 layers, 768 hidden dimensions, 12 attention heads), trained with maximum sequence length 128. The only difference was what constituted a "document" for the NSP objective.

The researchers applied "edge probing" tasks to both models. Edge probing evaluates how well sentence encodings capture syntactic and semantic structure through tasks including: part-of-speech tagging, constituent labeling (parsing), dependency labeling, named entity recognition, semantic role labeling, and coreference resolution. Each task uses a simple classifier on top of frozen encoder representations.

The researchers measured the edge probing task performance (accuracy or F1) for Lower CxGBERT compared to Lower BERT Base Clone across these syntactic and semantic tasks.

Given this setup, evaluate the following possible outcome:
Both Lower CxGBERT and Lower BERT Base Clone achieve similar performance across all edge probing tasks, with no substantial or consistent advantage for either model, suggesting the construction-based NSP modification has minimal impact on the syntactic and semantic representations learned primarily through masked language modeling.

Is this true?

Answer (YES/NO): YES